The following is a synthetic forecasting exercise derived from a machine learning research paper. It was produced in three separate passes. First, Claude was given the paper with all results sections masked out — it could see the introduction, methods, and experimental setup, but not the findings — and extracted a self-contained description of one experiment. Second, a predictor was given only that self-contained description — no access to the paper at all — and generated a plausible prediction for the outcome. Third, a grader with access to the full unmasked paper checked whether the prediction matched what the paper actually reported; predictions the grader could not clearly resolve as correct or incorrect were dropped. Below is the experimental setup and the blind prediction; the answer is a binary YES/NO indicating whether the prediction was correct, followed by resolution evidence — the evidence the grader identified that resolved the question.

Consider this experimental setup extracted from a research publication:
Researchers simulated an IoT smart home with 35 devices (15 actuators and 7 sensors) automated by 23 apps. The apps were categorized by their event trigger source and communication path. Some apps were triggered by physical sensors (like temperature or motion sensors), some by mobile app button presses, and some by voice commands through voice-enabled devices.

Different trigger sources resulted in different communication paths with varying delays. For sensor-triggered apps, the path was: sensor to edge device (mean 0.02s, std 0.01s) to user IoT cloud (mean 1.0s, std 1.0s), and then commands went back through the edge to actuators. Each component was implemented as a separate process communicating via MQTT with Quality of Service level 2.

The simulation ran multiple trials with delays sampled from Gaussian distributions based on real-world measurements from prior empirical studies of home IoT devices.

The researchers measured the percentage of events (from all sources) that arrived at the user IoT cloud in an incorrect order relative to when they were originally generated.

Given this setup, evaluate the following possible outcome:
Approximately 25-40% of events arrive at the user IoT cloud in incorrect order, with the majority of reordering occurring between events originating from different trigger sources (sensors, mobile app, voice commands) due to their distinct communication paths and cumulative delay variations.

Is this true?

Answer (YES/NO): NO